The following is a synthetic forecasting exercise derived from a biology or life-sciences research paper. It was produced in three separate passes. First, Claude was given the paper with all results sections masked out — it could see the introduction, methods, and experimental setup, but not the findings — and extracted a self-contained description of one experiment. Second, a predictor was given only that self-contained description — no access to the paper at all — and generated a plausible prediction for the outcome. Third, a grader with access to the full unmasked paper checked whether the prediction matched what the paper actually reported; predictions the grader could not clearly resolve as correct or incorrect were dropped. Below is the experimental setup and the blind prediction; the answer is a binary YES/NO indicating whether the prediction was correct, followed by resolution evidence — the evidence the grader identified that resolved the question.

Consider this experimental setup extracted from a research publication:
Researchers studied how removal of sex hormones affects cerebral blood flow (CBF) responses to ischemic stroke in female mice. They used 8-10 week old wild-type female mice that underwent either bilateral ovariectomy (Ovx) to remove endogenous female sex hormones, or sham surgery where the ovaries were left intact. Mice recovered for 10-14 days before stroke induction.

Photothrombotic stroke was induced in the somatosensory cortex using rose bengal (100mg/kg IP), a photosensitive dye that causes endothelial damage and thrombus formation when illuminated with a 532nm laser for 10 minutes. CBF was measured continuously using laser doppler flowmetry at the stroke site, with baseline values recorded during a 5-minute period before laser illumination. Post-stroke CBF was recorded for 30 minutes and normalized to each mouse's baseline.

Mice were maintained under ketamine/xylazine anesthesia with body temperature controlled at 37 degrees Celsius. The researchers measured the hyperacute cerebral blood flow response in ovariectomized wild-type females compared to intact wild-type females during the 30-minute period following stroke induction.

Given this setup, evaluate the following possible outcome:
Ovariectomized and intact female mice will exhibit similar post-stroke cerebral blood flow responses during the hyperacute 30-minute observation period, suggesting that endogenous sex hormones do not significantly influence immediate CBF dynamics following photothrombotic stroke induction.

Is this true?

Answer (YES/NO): NO